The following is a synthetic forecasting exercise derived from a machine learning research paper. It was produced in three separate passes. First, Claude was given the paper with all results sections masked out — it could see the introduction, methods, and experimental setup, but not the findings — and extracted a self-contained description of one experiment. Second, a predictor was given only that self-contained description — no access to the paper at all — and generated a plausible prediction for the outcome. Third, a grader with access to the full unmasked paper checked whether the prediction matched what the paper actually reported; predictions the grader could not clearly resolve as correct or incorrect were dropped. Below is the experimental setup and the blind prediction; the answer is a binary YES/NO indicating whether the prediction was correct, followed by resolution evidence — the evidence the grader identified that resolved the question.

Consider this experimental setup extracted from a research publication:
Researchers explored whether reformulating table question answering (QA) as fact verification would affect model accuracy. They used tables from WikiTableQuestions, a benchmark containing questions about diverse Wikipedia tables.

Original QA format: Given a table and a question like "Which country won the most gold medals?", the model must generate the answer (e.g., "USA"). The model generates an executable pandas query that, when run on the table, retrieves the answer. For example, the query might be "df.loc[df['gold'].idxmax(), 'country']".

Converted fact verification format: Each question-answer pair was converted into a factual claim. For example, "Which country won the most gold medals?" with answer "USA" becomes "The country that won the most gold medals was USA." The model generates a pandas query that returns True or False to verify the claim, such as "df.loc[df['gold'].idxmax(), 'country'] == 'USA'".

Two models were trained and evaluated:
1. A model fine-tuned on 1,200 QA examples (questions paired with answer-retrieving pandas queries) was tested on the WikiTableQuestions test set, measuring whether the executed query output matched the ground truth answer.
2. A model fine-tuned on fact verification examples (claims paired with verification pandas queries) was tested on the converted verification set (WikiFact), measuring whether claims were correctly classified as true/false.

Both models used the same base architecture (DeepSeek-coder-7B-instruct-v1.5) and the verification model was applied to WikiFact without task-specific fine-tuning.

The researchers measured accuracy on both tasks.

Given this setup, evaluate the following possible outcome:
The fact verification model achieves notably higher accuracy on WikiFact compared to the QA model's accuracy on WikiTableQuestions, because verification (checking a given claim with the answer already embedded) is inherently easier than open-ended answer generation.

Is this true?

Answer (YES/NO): YES